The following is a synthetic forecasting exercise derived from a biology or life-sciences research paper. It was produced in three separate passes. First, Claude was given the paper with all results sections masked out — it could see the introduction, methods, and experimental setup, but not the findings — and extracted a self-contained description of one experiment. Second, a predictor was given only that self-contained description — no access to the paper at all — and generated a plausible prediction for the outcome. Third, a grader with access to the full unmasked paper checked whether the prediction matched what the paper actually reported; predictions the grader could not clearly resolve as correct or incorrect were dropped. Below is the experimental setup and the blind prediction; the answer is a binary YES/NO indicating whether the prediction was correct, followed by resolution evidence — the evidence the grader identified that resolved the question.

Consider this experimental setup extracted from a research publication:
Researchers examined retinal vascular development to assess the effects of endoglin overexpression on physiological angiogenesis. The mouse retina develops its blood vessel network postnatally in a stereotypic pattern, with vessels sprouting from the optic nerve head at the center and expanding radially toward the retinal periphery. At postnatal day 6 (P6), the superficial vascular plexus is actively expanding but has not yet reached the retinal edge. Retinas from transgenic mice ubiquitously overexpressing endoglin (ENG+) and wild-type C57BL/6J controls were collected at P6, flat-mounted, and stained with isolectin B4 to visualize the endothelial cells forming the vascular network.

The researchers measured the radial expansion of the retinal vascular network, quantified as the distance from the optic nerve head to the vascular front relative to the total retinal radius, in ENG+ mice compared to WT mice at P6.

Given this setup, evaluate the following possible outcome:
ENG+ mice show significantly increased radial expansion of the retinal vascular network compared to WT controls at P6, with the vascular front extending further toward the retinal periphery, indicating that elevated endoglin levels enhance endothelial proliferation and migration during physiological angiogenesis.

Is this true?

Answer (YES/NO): NO